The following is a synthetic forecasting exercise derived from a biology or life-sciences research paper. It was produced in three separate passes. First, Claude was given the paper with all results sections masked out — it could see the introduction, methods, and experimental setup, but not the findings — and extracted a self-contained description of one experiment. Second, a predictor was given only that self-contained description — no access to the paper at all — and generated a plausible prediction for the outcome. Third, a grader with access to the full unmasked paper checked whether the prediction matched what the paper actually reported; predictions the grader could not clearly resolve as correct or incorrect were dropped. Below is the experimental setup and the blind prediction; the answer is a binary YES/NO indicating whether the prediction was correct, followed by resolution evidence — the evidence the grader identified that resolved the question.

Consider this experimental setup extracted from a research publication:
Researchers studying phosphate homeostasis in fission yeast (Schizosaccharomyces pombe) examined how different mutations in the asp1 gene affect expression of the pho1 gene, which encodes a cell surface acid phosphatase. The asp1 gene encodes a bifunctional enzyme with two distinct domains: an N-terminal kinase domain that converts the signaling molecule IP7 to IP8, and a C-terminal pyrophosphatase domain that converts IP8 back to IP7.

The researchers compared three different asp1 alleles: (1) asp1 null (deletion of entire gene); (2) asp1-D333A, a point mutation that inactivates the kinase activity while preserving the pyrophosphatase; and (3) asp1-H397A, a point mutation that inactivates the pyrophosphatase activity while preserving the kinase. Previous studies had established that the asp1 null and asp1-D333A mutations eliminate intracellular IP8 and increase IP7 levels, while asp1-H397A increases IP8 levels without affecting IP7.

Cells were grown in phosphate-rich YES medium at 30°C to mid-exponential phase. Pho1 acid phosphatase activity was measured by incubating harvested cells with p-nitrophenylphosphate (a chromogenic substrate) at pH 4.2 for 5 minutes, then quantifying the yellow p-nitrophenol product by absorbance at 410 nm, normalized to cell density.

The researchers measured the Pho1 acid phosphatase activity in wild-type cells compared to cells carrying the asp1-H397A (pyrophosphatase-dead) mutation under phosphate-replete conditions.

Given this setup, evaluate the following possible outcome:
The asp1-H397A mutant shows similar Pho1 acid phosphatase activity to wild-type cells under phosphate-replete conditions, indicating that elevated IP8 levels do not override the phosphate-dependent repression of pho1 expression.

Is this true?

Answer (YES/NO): NO